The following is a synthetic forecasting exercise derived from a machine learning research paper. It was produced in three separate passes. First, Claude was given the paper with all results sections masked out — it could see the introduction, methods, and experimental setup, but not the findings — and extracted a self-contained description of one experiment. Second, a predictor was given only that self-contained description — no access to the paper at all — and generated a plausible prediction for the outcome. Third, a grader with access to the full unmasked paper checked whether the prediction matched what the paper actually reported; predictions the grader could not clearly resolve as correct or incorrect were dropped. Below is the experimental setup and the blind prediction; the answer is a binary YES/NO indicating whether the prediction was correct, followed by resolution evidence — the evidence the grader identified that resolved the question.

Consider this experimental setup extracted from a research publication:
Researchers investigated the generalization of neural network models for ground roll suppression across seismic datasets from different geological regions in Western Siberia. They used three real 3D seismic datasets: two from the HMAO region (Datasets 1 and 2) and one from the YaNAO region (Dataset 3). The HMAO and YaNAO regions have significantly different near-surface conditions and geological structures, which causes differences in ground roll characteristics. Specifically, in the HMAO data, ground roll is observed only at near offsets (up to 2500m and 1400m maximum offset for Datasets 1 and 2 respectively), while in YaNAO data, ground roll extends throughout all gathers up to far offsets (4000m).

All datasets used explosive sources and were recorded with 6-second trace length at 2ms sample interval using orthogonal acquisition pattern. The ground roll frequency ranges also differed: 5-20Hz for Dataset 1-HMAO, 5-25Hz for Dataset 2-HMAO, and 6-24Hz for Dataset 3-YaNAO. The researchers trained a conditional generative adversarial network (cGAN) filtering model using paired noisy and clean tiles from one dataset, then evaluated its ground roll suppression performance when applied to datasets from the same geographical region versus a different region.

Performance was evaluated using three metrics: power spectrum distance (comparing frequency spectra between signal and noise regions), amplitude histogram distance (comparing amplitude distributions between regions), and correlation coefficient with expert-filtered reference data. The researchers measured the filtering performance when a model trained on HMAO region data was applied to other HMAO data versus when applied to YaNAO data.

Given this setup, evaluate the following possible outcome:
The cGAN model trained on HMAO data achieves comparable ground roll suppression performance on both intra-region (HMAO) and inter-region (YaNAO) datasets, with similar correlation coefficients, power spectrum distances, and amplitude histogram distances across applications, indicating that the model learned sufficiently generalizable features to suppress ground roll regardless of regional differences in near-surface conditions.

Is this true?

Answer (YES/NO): NO